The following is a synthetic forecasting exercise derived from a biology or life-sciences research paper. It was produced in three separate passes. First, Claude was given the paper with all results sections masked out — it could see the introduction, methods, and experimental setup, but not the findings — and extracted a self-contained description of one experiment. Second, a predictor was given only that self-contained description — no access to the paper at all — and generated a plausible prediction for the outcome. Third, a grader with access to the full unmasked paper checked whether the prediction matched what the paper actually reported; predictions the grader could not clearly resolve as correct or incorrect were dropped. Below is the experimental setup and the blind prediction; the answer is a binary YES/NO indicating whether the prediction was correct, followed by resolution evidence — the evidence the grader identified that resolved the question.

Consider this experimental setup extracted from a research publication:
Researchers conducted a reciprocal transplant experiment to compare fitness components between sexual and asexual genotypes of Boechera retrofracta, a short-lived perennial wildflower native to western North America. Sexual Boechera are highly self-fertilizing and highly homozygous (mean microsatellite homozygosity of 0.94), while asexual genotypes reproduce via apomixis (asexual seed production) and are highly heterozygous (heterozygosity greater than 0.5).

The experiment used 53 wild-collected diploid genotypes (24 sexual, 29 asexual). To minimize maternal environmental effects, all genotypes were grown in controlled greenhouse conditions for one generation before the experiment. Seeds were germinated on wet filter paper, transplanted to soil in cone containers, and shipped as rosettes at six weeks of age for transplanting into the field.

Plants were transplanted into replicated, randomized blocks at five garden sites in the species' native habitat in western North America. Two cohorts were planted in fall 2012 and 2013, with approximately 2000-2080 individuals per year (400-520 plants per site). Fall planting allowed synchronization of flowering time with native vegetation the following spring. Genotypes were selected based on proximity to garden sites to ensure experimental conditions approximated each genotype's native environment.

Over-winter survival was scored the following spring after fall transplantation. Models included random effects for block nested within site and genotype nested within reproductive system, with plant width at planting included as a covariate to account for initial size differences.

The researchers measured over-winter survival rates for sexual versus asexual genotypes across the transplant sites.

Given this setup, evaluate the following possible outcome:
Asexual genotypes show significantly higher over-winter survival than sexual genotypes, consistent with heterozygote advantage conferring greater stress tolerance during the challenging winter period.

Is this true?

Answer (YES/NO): YES